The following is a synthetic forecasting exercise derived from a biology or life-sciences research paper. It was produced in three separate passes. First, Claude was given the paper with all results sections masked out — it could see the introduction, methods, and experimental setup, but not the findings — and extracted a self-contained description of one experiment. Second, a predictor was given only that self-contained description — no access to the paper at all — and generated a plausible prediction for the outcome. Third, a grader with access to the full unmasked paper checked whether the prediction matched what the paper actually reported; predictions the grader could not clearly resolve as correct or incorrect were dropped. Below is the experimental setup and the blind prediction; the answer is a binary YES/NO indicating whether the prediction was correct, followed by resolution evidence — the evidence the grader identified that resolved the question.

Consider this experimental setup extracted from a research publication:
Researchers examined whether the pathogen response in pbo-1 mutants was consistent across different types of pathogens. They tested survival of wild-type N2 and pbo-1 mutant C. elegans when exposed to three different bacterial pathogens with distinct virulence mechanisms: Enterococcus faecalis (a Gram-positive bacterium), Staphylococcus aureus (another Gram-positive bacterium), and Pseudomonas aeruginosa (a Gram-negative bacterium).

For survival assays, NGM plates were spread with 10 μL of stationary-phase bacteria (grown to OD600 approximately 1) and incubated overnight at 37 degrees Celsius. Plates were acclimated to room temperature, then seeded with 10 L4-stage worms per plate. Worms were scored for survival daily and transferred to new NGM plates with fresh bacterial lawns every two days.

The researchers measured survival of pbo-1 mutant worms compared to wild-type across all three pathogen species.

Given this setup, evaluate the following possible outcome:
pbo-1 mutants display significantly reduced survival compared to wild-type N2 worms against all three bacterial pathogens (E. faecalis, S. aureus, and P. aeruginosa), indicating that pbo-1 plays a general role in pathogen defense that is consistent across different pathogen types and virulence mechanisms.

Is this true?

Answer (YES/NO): YES